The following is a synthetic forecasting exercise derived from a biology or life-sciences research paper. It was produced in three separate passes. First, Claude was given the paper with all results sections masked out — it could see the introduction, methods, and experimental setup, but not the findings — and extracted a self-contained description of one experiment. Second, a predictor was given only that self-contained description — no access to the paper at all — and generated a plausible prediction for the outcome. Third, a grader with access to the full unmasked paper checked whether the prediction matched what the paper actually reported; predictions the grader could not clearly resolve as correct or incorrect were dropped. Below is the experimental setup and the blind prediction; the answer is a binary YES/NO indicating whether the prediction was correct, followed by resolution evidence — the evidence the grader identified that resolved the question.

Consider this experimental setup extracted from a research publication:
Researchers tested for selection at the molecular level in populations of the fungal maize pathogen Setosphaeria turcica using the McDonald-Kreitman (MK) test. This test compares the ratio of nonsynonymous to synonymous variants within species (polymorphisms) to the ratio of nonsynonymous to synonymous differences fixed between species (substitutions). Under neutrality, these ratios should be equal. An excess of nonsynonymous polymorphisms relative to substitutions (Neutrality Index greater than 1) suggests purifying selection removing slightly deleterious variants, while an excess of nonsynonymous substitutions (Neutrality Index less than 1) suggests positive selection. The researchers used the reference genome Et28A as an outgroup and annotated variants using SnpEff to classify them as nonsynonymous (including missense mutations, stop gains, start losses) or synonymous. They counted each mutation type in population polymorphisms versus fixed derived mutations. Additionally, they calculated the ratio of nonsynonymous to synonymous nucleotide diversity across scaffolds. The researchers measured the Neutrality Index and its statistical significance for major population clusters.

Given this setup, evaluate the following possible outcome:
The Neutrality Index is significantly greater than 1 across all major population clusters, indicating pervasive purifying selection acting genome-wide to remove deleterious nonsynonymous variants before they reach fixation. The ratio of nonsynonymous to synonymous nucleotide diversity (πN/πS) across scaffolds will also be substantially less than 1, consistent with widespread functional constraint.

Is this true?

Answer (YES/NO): NO